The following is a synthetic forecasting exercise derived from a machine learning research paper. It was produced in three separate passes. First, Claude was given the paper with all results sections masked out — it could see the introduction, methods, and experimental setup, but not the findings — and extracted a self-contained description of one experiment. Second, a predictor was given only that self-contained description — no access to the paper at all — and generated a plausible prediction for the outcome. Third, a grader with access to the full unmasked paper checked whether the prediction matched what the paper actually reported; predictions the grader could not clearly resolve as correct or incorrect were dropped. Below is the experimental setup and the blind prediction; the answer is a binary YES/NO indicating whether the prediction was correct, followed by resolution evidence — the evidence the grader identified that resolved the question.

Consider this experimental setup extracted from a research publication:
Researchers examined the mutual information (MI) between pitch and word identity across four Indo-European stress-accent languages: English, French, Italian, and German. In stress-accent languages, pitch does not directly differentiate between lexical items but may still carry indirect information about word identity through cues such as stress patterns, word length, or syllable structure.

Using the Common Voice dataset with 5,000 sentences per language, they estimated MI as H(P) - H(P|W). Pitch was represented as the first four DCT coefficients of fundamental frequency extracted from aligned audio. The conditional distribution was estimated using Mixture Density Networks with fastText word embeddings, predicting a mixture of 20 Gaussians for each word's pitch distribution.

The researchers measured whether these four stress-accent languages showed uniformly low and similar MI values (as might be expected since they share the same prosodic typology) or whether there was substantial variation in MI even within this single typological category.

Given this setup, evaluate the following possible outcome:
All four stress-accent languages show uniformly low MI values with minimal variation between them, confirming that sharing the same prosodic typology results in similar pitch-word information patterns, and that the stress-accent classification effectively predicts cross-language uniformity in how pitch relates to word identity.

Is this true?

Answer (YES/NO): NO